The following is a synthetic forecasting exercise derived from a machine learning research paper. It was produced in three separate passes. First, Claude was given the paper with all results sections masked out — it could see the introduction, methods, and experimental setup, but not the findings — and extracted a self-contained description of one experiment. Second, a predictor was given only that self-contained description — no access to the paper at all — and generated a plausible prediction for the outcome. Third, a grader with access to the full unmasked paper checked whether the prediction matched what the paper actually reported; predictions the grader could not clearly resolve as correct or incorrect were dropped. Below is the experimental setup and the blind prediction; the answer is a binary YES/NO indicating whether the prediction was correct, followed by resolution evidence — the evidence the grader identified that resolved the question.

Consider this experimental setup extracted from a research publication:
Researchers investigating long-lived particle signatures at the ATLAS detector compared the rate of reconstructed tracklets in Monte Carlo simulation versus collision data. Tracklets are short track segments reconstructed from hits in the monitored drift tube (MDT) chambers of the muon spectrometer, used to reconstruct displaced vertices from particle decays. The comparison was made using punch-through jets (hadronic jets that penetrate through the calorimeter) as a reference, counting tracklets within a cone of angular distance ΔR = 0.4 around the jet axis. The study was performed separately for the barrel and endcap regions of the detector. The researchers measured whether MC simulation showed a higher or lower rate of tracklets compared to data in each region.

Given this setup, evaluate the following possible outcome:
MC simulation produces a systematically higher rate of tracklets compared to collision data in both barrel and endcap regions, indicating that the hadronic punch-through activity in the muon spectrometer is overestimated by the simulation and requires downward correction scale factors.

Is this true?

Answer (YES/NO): YES